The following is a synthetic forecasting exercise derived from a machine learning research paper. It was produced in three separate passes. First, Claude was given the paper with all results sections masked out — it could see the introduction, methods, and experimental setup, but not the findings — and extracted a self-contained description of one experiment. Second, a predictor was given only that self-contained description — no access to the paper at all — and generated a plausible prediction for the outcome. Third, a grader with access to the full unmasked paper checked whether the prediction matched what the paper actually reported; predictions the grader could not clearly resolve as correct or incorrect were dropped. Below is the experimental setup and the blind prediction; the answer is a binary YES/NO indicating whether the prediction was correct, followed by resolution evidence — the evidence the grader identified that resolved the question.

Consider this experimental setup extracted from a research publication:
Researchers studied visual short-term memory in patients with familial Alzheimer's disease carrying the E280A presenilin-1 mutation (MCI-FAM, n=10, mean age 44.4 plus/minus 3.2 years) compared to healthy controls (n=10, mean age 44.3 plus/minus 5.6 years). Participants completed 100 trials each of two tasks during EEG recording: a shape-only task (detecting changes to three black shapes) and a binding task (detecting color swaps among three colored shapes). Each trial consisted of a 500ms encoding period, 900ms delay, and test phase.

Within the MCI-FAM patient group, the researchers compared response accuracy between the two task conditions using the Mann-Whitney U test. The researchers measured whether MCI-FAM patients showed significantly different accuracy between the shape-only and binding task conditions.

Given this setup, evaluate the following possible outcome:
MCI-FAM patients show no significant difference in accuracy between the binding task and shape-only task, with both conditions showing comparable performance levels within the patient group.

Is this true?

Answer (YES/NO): YES